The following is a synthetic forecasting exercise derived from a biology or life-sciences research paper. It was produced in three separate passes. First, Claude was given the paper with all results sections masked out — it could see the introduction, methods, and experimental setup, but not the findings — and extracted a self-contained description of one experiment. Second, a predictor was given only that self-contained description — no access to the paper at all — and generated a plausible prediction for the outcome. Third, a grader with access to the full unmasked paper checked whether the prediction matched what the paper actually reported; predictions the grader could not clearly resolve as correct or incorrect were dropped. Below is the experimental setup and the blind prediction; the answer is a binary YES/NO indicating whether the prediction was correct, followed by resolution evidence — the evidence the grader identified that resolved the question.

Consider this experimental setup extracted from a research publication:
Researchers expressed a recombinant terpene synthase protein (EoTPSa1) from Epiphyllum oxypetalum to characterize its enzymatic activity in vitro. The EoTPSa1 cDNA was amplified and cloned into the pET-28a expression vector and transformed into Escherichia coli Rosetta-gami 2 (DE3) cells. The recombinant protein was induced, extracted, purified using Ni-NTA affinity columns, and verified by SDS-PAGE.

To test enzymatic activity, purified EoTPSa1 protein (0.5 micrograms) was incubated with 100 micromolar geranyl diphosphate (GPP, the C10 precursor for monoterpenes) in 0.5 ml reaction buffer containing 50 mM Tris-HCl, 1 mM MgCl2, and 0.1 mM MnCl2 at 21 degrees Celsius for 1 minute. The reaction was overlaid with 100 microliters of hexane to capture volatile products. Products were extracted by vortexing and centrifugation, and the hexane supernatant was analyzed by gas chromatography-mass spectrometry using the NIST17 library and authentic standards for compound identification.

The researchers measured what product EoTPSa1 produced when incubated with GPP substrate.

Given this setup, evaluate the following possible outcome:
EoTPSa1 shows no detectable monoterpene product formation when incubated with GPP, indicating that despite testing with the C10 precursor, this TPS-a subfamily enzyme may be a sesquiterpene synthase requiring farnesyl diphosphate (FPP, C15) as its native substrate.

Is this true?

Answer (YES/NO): NO